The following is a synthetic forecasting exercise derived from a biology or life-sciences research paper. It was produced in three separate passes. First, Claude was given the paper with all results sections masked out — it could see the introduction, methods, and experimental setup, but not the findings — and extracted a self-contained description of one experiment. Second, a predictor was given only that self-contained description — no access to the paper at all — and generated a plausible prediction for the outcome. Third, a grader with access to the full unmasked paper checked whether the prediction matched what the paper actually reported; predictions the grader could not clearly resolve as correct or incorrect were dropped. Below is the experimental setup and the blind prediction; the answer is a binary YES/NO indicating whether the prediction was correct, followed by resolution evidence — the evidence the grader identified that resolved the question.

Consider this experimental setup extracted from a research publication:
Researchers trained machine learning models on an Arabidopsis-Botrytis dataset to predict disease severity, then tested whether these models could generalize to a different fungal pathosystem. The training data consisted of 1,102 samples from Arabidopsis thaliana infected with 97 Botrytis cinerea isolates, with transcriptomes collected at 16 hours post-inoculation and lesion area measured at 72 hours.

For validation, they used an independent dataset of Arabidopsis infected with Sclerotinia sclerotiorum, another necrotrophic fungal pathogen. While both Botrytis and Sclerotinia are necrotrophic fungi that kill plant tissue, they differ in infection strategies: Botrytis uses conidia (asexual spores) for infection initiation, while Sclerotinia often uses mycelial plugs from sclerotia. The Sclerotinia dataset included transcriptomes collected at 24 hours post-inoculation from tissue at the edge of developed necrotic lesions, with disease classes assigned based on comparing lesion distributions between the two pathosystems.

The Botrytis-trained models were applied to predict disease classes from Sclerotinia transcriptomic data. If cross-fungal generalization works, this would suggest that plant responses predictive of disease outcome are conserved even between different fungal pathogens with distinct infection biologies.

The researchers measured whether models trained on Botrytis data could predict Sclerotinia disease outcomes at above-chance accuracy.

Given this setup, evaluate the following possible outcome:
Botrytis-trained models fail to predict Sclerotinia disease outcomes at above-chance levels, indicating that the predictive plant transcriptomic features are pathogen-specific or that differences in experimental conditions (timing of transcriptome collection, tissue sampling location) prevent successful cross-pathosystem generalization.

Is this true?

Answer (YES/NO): NO